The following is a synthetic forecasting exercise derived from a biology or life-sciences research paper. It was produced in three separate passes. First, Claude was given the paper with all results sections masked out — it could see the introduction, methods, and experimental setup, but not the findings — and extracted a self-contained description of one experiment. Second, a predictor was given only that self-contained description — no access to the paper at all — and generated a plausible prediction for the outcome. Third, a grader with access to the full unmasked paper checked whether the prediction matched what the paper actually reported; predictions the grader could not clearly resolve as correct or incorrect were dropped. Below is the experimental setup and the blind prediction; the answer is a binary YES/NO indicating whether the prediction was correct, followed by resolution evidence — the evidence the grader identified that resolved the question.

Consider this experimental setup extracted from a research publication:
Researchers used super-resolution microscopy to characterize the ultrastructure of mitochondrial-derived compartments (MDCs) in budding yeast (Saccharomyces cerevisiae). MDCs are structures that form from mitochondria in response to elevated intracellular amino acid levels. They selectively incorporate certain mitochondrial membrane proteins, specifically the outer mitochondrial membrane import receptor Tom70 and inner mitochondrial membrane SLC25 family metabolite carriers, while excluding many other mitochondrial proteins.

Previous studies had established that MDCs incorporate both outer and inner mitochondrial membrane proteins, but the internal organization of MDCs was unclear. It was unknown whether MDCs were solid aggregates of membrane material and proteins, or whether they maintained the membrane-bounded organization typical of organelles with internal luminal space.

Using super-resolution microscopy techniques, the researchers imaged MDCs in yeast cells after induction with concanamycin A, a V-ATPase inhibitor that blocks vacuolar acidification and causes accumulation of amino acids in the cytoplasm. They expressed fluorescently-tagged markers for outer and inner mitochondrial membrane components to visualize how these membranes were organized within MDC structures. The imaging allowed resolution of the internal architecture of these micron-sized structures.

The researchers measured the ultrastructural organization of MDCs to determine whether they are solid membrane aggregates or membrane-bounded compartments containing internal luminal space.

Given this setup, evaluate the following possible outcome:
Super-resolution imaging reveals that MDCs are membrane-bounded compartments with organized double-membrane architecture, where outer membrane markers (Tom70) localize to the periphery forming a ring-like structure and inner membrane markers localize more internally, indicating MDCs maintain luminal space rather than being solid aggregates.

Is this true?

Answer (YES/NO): NO